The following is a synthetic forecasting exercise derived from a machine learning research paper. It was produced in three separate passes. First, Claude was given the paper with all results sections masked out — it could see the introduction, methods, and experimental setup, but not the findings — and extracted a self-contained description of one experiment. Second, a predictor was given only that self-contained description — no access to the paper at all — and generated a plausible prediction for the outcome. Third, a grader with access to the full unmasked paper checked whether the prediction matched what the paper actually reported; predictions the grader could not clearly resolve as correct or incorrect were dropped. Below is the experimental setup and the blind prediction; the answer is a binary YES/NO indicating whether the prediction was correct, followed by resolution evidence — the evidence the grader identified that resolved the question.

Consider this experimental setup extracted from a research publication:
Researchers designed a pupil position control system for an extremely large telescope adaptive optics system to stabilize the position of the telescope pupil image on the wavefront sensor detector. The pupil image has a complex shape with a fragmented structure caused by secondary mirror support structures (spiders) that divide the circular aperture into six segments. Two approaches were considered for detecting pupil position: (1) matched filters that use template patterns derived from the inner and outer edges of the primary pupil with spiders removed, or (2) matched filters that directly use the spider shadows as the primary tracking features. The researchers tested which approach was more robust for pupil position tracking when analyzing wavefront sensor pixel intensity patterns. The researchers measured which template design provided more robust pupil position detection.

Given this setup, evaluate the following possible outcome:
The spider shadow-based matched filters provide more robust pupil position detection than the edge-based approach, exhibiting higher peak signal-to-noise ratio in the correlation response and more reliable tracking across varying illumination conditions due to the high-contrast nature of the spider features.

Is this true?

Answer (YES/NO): NO